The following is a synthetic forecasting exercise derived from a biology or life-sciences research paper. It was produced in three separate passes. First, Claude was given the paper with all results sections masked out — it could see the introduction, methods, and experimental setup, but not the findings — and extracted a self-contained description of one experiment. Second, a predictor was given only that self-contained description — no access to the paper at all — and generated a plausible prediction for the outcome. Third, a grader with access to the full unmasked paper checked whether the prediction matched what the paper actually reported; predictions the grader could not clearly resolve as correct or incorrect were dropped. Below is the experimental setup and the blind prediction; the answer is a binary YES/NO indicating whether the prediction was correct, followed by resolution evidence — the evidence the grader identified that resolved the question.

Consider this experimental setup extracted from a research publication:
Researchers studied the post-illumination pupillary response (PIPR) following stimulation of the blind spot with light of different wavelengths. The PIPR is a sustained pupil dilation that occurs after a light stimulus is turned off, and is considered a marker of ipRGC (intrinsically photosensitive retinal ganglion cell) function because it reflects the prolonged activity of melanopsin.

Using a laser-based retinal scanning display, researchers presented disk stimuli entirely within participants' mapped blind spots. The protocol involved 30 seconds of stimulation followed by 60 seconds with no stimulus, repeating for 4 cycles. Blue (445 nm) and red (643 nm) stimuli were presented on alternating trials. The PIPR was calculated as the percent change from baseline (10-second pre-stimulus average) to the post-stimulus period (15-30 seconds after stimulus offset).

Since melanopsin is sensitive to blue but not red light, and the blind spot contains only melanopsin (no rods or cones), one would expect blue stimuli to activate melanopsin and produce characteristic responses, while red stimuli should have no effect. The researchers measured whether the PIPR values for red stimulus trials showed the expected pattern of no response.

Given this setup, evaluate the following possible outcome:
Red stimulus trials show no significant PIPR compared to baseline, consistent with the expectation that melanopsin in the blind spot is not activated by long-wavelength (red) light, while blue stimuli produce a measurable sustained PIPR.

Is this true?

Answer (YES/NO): NO